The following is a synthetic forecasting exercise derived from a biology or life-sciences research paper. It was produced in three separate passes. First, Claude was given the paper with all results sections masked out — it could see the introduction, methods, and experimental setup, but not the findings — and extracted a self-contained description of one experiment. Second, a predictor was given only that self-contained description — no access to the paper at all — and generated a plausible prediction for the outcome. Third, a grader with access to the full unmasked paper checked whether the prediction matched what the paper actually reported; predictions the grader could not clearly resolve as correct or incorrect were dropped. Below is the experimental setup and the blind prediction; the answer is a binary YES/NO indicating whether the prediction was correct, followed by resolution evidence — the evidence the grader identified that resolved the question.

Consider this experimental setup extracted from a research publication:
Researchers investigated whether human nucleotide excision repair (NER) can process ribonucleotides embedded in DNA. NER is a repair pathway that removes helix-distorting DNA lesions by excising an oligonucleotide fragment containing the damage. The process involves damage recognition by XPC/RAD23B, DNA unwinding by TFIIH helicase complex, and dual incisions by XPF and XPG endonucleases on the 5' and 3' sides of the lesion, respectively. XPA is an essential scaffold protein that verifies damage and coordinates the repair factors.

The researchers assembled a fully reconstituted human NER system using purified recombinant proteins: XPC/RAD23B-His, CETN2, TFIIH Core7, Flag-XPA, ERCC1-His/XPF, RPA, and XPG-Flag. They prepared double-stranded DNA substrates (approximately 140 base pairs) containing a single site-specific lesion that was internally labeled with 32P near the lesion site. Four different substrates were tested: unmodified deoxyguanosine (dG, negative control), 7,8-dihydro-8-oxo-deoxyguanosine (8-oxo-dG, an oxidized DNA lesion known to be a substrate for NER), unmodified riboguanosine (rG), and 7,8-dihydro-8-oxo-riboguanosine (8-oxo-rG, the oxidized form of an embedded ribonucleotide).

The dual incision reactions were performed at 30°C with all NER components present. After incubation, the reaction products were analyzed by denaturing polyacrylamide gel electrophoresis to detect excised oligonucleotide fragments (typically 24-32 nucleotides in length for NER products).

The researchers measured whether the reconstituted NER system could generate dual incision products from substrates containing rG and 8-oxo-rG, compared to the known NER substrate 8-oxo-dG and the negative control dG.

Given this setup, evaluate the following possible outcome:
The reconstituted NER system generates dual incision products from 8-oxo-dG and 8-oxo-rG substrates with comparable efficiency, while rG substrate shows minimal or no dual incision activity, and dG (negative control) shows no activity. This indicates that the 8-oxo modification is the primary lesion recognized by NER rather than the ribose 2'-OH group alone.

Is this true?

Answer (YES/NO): NO